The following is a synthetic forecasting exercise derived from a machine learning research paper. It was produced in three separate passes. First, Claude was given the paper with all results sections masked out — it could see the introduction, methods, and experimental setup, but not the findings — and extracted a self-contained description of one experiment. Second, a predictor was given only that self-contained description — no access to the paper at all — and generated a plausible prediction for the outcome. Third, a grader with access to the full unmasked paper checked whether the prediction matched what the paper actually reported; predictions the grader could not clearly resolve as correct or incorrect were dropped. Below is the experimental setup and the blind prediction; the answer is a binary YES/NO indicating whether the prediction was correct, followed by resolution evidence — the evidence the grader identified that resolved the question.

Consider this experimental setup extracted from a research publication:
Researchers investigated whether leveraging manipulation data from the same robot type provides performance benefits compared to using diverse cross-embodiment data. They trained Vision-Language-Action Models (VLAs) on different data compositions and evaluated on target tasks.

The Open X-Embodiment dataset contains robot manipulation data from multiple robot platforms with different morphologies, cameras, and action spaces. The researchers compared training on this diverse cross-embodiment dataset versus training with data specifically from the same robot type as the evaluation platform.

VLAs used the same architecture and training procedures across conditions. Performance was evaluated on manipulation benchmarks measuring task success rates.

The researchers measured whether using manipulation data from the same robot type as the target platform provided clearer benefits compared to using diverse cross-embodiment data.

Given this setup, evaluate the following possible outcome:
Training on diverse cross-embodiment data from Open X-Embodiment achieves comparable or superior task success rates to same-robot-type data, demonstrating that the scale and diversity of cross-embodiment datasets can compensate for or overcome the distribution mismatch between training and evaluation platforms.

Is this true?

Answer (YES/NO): NO